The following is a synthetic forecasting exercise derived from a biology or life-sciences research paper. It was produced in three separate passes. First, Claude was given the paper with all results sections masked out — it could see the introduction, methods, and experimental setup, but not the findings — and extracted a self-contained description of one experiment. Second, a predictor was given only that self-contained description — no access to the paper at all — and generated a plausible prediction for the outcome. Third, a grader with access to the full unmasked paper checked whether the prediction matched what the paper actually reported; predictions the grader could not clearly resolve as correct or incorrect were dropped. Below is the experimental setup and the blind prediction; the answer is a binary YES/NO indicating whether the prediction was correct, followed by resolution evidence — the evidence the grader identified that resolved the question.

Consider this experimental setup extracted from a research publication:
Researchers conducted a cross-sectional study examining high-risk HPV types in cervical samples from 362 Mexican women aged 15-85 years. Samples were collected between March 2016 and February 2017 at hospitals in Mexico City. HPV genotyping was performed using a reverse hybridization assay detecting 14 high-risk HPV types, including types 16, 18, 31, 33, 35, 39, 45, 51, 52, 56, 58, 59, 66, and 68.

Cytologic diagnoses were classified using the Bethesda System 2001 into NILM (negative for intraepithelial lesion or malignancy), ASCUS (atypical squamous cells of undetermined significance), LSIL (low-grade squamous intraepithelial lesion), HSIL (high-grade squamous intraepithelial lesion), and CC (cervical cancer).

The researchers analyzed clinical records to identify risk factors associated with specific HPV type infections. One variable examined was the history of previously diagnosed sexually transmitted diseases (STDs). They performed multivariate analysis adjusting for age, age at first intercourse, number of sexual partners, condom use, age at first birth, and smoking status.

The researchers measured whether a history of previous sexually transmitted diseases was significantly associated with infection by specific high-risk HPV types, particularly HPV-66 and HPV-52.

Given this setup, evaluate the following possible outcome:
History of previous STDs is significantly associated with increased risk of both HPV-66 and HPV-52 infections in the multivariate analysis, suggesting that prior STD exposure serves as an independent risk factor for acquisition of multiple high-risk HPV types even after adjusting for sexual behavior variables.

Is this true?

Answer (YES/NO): YES